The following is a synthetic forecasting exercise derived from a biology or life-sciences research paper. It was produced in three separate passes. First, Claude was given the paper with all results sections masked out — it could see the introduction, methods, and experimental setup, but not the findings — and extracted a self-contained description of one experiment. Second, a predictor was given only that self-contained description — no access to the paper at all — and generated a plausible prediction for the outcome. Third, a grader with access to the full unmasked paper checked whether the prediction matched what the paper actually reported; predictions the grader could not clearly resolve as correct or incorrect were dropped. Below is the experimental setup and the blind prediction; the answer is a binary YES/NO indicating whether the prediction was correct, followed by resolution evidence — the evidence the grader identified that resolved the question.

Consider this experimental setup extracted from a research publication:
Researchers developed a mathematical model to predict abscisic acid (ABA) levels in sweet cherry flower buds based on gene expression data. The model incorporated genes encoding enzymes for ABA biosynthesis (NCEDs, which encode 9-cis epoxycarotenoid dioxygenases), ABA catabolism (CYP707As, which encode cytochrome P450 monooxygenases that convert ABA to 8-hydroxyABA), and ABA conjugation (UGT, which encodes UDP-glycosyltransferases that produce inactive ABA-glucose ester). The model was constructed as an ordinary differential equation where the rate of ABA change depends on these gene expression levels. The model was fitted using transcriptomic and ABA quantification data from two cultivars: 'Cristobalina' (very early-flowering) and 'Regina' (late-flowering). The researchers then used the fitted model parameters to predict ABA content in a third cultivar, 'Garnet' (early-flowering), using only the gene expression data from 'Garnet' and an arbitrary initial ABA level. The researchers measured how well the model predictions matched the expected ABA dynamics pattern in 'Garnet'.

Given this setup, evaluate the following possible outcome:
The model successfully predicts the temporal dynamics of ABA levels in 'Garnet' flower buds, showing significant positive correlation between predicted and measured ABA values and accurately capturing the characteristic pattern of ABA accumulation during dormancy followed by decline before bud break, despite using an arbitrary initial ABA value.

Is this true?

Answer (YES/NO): NO